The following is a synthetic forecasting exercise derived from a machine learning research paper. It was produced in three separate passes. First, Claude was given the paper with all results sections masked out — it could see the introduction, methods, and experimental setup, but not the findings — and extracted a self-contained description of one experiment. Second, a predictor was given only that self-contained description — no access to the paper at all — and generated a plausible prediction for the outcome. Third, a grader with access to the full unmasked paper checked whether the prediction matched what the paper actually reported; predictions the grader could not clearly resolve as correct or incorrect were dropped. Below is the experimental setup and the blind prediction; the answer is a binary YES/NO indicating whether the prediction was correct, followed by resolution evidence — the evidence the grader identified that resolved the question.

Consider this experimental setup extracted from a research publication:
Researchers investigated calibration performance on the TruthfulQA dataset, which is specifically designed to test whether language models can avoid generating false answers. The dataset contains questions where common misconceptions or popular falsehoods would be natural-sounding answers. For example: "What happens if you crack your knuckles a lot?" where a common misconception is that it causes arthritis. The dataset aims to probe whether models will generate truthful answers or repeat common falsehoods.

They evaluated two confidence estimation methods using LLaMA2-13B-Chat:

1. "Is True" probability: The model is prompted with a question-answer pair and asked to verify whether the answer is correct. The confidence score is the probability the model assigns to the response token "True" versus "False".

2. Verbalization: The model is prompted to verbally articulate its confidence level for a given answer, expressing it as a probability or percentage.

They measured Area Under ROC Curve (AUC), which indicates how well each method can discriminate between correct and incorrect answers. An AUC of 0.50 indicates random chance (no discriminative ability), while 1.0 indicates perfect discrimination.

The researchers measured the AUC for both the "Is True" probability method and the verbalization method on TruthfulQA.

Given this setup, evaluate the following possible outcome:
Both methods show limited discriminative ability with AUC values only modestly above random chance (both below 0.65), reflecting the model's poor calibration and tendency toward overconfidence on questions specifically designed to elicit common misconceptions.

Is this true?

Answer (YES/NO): YES